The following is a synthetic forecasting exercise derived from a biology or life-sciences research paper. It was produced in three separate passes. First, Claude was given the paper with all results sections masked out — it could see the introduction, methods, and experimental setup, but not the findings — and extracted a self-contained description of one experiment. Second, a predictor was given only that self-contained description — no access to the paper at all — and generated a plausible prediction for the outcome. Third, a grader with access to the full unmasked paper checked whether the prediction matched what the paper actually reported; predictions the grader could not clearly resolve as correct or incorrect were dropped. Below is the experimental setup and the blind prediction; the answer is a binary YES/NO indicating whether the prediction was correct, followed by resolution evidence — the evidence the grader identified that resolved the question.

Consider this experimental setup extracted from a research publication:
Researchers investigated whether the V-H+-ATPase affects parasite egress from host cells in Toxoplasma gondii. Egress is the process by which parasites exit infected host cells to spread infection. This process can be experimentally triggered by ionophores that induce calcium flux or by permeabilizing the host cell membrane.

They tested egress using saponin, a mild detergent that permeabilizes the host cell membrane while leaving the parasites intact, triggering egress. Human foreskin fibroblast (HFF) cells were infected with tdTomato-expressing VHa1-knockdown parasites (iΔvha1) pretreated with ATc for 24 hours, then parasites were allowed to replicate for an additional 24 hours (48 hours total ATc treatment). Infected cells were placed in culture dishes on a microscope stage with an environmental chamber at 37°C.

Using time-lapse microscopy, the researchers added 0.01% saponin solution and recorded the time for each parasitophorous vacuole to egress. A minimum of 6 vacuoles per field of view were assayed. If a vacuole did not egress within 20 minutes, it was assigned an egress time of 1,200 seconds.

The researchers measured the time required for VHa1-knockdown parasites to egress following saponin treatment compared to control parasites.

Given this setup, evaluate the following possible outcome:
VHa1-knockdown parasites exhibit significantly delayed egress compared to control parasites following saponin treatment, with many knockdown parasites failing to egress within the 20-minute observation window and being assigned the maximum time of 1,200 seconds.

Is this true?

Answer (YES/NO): NO